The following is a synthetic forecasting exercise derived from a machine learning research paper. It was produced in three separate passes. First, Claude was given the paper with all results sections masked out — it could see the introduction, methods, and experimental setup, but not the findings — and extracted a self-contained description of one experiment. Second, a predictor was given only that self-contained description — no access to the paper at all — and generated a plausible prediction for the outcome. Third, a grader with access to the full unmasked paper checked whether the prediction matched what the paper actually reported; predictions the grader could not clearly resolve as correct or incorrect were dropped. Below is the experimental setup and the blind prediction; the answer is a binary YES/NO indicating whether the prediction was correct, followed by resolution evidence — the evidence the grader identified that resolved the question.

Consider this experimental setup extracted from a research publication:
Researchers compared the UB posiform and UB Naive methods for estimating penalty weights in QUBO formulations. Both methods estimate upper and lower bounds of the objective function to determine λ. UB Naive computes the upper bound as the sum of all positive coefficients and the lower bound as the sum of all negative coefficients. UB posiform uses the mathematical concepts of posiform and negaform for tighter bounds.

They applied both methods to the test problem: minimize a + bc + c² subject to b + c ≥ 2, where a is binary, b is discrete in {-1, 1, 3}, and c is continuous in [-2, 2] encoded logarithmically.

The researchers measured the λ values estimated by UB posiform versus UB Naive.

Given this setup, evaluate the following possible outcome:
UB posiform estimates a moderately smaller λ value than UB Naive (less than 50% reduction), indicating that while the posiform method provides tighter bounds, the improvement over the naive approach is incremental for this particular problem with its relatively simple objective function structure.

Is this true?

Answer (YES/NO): YES